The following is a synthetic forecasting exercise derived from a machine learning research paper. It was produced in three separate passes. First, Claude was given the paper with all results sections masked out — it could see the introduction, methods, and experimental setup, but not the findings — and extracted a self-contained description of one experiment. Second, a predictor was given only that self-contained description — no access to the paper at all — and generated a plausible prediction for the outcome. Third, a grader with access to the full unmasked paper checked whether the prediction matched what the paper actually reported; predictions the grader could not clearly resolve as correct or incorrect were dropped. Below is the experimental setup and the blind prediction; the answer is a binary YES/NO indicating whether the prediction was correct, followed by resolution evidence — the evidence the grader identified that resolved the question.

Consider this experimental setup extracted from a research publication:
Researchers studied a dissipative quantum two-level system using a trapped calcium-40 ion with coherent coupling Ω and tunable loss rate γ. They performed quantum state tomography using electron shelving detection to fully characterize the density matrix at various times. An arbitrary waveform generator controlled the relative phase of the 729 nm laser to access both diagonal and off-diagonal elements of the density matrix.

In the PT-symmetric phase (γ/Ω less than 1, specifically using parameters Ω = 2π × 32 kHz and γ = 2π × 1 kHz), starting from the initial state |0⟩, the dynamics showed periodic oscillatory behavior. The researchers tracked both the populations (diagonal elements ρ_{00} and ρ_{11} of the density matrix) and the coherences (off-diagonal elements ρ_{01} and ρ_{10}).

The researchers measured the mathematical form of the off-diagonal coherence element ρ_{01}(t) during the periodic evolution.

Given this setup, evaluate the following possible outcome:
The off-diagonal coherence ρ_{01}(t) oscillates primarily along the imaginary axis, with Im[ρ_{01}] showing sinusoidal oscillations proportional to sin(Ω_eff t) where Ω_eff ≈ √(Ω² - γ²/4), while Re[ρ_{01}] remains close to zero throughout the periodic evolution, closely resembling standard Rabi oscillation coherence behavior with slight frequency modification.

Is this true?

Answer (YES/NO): NO